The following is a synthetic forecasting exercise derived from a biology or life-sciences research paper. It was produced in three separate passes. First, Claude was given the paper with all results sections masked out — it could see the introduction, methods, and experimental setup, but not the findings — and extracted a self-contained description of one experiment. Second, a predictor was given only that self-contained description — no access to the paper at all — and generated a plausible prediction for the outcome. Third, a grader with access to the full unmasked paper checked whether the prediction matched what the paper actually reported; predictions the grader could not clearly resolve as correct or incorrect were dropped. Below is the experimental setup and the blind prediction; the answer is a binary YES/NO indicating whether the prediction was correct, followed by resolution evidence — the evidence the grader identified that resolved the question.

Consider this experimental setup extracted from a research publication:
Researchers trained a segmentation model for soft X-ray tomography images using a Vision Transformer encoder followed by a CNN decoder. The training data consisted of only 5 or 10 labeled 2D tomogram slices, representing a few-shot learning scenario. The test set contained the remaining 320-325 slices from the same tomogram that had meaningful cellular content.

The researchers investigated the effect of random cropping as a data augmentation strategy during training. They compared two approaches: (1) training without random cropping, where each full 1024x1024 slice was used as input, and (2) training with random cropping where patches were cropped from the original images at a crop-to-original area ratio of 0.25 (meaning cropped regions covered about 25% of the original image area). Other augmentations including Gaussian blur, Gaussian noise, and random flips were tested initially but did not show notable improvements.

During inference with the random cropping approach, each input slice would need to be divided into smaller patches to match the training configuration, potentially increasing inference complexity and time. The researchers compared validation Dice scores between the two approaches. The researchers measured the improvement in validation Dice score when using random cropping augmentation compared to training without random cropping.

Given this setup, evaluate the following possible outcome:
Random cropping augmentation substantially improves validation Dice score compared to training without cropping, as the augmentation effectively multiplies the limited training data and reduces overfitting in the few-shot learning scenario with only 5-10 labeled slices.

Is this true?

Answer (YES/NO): NO